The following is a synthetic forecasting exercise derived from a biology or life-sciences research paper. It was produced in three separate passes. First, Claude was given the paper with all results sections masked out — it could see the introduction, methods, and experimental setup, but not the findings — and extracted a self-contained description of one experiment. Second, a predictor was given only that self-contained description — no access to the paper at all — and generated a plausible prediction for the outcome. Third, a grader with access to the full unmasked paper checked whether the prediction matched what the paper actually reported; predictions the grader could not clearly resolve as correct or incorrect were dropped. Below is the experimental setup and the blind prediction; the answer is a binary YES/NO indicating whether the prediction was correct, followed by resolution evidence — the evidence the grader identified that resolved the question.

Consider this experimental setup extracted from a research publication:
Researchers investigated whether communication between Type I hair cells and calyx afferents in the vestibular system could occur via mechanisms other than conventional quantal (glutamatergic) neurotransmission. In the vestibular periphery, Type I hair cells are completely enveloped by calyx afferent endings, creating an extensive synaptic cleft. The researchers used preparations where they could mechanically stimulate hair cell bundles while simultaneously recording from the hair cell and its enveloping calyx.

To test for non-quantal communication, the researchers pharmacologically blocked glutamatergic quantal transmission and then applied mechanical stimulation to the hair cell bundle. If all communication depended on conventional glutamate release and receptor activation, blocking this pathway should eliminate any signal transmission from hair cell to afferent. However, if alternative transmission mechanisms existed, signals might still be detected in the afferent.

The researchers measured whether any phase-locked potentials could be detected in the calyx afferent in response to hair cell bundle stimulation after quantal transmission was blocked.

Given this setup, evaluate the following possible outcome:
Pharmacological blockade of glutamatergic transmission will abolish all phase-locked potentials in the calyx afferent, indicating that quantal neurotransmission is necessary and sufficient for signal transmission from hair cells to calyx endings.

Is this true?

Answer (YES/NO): NO